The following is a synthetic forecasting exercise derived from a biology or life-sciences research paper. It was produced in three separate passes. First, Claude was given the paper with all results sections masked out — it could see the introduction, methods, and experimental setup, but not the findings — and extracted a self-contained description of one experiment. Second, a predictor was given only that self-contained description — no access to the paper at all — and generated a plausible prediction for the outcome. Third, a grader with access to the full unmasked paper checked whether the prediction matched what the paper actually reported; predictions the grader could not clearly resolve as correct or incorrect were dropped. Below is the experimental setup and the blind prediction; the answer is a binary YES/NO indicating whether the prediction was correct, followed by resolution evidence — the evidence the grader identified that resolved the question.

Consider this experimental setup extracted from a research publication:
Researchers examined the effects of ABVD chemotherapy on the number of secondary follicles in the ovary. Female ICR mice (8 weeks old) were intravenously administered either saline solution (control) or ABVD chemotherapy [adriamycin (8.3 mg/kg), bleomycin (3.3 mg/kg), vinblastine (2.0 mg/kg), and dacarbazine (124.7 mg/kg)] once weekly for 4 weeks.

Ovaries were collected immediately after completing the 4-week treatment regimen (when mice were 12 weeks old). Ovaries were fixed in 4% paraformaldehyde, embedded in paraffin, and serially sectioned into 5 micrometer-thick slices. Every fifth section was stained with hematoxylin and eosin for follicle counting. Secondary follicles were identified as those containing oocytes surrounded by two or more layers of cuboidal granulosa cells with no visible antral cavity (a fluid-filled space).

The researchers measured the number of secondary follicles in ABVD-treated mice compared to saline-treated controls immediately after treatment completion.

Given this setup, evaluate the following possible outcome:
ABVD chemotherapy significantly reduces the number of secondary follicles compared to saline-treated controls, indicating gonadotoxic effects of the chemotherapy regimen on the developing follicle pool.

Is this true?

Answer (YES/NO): NO